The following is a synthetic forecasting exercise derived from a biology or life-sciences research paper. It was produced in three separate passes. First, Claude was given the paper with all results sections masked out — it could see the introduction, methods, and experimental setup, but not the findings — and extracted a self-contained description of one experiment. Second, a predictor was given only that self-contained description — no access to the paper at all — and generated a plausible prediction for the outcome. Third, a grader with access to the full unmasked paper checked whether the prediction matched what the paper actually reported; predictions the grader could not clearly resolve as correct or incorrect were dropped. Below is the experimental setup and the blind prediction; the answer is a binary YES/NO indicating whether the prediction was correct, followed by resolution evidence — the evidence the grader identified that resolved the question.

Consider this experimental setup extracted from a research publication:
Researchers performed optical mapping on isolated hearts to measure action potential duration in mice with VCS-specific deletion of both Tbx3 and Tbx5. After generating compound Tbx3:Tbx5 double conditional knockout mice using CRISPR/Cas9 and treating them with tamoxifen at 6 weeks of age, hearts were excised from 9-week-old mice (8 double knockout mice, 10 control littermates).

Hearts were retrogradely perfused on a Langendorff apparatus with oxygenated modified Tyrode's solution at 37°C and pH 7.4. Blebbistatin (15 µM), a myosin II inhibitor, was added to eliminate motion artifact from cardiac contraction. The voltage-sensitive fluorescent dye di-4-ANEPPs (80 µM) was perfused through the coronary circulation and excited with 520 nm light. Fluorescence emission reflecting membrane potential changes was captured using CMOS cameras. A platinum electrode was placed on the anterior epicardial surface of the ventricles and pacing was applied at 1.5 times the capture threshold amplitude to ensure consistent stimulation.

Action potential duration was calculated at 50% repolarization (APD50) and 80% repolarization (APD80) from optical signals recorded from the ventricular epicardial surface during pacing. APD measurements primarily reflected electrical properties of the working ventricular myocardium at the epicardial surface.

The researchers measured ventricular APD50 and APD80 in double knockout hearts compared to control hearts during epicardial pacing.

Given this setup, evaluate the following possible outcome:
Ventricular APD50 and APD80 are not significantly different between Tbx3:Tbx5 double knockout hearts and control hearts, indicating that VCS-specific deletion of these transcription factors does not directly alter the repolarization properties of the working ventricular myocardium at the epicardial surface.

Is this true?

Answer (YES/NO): YES